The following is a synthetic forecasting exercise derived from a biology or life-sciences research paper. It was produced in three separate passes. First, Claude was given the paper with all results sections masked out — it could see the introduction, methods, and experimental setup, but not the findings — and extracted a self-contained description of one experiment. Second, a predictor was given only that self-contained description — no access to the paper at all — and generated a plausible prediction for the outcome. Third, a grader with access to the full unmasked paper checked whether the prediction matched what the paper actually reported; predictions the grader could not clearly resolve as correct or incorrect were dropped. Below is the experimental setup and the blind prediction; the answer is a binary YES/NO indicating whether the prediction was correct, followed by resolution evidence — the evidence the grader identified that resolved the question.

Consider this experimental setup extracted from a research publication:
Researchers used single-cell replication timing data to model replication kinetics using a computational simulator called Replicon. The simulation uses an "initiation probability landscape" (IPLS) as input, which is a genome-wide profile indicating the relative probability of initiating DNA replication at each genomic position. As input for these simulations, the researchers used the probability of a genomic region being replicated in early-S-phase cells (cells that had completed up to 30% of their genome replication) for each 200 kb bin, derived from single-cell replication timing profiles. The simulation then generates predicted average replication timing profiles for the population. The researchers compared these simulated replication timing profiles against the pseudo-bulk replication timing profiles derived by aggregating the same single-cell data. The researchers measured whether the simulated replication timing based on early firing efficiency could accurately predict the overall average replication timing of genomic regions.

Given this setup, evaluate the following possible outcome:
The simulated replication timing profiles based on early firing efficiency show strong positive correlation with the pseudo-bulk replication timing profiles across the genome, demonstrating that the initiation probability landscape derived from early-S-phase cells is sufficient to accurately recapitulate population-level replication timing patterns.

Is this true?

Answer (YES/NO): YES